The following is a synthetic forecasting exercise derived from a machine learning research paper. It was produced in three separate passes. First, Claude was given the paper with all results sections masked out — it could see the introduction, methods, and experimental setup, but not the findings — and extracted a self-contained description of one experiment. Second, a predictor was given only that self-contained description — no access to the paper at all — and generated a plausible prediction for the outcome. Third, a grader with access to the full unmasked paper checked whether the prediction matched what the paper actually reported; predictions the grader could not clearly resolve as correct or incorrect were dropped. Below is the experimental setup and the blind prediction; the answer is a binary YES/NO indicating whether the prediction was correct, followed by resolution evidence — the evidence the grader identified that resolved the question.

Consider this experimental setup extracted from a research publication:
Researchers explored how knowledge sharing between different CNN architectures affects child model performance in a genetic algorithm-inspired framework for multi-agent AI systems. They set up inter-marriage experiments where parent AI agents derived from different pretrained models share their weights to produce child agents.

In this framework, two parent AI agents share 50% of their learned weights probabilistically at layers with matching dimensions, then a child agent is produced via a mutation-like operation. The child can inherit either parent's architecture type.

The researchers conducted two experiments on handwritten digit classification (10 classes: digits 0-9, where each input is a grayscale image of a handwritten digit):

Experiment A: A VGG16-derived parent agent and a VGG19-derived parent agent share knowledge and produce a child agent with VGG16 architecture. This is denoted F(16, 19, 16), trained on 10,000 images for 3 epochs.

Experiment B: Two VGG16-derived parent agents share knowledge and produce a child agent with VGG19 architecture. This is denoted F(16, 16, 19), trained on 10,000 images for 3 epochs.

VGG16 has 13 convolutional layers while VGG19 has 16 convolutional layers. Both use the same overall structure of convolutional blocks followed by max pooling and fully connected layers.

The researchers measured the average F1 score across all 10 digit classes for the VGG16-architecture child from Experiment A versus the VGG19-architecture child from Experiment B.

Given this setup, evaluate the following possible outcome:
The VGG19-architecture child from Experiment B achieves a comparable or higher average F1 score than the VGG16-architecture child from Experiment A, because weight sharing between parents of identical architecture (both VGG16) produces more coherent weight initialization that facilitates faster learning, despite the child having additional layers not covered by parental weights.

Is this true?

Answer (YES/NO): NO